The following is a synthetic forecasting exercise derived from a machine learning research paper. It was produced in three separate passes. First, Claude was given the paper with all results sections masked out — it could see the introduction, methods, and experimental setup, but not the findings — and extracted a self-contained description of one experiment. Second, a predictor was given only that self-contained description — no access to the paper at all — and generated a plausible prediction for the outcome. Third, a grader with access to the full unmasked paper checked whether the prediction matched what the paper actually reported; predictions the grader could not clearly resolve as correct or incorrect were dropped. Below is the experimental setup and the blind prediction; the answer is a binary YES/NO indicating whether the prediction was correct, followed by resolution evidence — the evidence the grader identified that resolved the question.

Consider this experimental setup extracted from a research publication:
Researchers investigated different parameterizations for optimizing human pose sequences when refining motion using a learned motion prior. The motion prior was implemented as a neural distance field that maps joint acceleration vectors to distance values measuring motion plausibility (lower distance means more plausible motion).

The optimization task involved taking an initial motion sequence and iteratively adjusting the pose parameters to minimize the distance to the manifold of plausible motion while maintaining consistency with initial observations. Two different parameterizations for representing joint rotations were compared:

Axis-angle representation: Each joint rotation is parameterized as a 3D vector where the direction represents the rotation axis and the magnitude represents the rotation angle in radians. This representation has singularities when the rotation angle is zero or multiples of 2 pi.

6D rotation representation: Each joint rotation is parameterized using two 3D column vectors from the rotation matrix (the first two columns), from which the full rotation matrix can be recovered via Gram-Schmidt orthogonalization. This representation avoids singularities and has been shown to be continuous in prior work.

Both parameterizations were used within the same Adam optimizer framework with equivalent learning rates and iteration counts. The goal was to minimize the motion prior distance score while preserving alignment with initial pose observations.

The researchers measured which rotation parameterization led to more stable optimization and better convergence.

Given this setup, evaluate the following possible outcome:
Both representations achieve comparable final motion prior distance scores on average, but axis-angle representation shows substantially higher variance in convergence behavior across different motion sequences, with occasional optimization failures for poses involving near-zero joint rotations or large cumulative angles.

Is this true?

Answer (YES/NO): NO